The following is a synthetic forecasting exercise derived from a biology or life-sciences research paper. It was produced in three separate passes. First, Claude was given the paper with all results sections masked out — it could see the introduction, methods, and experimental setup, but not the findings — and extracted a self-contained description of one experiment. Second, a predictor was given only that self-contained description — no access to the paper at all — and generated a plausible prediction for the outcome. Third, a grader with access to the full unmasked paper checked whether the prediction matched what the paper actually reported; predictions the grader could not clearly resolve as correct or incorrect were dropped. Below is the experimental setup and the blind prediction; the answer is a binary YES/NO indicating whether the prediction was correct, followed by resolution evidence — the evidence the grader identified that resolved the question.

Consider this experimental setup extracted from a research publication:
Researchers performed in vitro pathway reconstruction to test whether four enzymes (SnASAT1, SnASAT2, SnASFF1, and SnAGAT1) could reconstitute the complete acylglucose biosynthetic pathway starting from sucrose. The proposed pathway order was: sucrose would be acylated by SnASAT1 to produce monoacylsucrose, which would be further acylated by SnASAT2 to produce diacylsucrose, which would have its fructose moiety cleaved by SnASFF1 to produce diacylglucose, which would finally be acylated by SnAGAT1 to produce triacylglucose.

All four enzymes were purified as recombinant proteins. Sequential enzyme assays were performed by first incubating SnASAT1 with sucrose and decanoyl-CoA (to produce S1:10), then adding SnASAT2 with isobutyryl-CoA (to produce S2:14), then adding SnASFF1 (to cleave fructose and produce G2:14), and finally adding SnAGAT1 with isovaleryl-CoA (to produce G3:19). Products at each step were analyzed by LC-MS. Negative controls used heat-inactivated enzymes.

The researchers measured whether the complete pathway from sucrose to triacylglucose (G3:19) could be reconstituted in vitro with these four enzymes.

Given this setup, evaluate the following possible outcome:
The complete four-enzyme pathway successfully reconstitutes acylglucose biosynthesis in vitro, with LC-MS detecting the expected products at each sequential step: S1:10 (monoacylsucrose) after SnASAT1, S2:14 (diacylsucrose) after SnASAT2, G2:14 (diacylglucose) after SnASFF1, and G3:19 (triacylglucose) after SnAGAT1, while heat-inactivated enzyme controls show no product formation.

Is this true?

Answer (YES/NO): NO